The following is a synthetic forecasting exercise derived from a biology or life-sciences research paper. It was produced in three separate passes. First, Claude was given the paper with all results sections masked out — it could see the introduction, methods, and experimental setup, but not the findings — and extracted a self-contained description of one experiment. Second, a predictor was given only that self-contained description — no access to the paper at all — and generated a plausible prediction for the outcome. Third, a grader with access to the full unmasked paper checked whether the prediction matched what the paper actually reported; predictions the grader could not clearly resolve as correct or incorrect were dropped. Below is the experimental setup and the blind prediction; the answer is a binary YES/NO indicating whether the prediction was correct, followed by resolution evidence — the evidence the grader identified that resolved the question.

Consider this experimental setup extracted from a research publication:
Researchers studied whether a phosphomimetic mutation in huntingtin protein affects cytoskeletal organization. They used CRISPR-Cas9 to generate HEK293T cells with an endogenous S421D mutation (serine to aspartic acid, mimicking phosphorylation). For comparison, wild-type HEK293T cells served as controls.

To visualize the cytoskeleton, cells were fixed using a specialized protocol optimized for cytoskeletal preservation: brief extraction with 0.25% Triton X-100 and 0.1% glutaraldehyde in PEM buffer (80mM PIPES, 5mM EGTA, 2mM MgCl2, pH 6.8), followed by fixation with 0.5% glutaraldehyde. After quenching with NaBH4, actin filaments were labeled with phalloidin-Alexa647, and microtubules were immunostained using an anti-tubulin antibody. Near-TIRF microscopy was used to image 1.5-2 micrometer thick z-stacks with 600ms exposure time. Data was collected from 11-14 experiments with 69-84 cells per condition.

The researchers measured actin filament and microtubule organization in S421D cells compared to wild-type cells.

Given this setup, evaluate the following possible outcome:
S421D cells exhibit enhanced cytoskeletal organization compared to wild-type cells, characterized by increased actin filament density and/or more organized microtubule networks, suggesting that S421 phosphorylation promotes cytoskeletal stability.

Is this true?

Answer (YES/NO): NO